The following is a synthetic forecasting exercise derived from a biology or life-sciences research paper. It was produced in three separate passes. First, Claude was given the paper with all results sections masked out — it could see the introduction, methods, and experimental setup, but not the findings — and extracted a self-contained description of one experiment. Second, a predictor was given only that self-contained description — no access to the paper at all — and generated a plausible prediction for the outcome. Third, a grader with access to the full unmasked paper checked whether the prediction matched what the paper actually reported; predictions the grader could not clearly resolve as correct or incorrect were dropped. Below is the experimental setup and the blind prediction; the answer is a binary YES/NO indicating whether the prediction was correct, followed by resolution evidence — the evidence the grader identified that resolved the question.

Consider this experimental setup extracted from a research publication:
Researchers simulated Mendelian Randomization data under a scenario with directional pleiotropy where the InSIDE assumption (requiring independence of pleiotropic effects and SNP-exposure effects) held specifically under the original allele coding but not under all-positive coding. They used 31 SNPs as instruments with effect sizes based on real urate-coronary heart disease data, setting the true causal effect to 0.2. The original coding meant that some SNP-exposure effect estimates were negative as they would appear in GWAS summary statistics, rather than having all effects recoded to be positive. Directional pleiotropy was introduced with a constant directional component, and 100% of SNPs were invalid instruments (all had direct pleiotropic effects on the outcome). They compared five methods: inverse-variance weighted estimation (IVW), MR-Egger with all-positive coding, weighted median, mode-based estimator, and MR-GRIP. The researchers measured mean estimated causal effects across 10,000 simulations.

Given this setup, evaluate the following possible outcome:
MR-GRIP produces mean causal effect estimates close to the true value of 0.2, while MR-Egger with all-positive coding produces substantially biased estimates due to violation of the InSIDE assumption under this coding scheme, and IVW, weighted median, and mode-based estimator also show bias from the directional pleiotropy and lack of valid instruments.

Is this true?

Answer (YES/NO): NO